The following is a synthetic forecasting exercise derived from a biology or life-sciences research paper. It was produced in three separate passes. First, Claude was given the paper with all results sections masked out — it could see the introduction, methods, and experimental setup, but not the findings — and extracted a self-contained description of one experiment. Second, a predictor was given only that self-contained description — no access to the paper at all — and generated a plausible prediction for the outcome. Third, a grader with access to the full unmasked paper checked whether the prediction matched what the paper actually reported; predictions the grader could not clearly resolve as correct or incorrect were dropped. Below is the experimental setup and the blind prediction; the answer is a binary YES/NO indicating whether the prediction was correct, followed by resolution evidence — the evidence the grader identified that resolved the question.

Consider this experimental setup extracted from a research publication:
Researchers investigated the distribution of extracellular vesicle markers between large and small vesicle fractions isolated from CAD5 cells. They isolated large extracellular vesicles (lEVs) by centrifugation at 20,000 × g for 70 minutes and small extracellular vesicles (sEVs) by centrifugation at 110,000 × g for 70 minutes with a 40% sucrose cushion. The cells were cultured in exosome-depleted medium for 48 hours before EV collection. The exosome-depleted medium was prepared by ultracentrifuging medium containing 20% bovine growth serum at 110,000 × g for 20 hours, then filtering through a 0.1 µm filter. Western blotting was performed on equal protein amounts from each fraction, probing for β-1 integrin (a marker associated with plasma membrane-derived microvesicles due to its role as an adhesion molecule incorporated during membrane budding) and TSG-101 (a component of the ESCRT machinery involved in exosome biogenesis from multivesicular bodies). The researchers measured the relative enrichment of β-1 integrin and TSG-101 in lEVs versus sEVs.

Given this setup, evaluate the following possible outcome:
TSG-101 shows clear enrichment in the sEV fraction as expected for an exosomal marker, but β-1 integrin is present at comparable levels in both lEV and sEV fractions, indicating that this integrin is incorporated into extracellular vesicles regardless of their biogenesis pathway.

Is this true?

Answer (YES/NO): NO